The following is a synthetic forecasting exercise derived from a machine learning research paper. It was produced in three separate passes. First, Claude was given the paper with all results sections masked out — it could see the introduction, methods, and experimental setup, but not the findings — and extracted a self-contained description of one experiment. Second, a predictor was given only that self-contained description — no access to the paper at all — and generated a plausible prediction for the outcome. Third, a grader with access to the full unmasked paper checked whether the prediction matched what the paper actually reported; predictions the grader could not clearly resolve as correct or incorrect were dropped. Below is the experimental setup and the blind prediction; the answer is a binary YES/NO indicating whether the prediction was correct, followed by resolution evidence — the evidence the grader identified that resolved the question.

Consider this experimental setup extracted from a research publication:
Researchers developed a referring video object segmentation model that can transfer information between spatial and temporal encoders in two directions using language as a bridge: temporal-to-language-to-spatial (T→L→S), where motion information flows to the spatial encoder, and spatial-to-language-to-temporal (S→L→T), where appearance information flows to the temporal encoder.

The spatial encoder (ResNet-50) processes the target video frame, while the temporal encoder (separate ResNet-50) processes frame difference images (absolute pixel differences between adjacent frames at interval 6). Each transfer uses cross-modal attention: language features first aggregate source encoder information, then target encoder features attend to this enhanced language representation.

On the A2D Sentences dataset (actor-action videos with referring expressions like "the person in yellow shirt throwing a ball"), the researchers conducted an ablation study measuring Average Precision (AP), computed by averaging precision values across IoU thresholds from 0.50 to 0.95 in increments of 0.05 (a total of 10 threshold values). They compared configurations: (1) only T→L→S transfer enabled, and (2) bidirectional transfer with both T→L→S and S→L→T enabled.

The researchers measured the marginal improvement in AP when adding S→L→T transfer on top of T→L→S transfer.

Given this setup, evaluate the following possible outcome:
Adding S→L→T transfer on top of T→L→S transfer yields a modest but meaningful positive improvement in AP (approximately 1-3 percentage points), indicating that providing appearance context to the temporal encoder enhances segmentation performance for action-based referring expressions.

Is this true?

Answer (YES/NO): NO